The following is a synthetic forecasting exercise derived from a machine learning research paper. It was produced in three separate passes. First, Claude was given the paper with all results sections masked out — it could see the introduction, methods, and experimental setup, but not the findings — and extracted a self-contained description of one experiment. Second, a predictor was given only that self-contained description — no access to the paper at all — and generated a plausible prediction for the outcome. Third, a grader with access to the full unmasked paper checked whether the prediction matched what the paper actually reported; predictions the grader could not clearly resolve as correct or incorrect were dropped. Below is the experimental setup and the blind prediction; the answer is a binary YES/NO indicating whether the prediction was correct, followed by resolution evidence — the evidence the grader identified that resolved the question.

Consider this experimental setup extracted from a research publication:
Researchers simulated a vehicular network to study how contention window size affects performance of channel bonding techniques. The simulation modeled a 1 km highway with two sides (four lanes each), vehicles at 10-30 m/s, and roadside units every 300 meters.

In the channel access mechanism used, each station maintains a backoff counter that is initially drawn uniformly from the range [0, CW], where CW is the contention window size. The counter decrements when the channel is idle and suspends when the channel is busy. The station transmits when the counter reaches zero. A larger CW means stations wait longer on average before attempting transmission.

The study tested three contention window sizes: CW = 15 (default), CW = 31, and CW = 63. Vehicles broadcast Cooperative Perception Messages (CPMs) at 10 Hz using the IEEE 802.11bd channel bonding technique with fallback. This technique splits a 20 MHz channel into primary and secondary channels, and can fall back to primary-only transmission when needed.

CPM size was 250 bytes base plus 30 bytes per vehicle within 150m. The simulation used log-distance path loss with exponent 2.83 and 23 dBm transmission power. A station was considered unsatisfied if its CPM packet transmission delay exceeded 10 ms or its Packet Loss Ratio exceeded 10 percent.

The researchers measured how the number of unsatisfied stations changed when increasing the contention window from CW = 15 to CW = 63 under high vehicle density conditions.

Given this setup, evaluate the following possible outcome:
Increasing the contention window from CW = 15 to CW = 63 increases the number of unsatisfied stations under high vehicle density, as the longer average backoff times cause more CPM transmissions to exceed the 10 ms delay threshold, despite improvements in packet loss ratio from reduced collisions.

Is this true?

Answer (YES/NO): YES